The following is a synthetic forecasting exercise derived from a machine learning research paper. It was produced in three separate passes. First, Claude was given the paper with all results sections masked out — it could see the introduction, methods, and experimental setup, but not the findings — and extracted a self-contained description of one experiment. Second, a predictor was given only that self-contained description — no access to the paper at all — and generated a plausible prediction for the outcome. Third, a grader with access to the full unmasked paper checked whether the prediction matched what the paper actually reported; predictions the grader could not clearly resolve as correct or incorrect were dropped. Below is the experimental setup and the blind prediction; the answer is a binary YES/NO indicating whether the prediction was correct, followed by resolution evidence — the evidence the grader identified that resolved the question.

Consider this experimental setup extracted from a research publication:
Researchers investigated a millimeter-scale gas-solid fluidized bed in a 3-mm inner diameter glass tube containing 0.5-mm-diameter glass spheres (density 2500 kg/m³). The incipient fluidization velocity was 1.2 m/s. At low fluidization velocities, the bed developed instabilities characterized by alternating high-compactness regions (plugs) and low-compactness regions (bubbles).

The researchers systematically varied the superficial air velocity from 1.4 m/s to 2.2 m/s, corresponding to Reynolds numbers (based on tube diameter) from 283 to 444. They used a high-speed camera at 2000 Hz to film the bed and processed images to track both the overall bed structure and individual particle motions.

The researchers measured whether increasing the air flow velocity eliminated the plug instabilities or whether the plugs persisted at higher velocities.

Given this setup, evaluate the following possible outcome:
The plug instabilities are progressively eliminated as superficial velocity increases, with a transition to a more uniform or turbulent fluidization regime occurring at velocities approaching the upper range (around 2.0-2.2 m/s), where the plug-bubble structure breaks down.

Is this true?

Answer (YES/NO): NO